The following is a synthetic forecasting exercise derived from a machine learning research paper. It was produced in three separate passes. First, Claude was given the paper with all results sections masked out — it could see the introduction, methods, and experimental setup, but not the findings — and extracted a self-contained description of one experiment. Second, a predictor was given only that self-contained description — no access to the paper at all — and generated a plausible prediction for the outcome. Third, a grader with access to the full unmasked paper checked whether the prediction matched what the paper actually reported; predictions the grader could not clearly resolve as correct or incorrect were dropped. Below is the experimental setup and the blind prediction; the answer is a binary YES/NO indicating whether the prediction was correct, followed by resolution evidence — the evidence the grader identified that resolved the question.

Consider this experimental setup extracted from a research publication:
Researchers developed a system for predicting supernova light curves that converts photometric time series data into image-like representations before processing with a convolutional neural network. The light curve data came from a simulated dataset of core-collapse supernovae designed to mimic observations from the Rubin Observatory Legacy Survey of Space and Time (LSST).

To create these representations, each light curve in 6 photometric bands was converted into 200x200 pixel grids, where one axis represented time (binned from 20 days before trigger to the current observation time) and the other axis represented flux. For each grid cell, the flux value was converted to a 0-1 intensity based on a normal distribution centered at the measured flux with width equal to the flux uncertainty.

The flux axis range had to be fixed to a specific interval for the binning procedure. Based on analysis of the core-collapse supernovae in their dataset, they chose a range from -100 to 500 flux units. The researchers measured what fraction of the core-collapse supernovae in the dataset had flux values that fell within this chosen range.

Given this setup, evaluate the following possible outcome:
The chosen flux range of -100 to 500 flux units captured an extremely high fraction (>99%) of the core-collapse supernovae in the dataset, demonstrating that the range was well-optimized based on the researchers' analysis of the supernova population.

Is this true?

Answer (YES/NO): NO